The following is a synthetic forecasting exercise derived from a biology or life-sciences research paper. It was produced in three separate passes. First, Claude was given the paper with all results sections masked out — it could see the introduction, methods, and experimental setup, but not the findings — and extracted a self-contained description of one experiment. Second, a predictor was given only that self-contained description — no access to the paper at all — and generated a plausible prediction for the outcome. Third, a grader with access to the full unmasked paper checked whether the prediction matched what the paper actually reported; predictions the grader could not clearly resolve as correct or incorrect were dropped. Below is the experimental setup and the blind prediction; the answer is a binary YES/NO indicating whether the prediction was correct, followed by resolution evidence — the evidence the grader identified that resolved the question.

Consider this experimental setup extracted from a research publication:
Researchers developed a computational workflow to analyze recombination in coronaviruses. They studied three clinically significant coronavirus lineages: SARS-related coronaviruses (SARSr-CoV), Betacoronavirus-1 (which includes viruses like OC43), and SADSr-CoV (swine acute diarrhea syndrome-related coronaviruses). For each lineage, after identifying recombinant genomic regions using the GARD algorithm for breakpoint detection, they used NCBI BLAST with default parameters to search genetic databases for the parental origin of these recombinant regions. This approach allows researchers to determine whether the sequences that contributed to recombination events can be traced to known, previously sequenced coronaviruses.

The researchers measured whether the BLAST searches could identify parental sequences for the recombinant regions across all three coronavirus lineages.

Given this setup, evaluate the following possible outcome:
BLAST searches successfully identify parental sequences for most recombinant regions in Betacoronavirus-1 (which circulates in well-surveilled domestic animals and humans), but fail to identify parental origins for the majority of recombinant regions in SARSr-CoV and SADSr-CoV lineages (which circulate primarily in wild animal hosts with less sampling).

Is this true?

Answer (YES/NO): NO